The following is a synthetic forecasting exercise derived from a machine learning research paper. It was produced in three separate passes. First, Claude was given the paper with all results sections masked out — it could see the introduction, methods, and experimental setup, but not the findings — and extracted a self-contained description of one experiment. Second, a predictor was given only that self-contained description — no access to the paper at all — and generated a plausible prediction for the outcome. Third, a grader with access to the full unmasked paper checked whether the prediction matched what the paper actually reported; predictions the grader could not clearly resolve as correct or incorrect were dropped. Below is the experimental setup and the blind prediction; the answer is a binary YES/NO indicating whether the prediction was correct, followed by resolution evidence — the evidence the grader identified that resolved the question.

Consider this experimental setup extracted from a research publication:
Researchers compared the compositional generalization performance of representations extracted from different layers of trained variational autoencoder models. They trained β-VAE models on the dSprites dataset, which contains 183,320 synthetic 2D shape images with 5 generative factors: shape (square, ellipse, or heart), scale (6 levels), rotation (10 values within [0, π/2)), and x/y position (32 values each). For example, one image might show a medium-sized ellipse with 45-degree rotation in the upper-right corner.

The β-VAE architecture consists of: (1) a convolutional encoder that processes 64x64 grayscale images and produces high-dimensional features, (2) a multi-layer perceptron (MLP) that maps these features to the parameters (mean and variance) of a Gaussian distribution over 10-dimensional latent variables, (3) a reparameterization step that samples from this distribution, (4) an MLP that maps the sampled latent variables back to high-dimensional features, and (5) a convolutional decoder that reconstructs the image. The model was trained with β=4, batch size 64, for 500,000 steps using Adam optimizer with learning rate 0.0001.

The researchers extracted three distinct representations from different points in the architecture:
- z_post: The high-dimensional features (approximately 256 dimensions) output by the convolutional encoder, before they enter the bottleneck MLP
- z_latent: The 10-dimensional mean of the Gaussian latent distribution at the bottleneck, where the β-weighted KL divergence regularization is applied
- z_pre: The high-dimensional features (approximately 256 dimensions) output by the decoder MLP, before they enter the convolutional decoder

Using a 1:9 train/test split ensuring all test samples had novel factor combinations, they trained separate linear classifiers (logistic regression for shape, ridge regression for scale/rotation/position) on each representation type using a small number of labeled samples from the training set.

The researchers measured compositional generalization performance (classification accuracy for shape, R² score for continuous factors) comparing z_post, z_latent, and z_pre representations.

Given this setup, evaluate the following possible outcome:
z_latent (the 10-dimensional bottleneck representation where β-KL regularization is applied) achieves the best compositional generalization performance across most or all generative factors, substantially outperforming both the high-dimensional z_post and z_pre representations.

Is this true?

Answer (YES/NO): NO